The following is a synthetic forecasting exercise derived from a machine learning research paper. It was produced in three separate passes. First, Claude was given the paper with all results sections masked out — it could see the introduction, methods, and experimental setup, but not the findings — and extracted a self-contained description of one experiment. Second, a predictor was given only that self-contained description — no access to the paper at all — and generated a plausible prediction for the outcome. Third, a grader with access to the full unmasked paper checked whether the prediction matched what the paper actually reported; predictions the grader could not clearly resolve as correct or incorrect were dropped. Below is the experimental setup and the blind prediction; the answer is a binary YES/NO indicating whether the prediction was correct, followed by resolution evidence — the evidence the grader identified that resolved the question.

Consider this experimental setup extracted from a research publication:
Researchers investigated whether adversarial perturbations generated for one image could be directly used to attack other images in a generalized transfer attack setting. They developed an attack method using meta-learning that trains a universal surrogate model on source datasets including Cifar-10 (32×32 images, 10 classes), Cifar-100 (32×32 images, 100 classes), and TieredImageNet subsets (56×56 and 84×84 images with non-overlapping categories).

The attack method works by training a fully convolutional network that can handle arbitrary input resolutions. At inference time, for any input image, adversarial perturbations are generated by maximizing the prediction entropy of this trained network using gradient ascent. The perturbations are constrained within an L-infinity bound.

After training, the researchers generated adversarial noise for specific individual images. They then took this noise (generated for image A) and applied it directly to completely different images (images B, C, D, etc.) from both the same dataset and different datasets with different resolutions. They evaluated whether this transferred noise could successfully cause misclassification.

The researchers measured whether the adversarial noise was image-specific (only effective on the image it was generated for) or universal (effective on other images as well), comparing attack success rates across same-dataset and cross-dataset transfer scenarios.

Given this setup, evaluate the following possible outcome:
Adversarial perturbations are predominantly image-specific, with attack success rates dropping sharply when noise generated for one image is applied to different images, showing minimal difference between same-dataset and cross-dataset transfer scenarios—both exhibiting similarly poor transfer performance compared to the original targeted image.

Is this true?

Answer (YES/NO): NO